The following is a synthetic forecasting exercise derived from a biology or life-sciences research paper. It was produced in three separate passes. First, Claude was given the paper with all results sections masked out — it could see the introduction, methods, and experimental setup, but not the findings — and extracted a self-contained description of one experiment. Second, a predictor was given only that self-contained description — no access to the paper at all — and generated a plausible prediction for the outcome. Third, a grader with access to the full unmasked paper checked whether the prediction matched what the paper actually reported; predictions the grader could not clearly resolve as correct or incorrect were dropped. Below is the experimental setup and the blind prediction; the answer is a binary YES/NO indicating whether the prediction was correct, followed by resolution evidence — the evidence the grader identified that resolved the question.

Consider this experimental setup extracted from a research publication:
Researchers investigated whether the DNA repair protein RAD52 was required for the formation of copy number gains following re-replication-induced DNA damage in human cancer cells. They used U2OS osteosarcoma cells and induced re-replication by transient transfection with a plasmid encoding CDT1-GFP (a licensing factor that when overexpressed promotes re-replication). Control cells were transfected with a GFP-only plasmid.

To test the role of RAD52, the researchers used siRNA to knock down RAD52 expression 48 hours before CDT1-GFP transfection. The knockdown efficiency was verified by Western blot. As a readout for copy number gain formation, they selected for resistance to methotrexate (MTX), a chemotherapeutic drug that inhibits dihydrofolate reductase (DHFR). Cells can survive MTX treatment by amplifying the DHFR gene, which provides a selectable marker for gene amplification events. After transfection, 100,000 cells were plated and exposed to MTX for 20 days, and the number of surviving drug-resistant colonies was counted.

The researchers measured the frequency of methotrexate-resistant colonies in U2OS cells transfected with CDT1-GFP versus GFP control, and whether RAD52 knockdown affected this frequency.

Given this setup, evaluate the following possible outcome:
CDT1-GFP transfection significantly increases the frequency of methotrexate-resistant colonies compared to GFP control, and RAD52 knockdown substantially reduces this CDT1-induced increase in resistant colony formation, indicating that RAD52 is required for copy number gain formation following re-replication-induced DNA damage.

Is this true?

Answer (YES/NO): YES